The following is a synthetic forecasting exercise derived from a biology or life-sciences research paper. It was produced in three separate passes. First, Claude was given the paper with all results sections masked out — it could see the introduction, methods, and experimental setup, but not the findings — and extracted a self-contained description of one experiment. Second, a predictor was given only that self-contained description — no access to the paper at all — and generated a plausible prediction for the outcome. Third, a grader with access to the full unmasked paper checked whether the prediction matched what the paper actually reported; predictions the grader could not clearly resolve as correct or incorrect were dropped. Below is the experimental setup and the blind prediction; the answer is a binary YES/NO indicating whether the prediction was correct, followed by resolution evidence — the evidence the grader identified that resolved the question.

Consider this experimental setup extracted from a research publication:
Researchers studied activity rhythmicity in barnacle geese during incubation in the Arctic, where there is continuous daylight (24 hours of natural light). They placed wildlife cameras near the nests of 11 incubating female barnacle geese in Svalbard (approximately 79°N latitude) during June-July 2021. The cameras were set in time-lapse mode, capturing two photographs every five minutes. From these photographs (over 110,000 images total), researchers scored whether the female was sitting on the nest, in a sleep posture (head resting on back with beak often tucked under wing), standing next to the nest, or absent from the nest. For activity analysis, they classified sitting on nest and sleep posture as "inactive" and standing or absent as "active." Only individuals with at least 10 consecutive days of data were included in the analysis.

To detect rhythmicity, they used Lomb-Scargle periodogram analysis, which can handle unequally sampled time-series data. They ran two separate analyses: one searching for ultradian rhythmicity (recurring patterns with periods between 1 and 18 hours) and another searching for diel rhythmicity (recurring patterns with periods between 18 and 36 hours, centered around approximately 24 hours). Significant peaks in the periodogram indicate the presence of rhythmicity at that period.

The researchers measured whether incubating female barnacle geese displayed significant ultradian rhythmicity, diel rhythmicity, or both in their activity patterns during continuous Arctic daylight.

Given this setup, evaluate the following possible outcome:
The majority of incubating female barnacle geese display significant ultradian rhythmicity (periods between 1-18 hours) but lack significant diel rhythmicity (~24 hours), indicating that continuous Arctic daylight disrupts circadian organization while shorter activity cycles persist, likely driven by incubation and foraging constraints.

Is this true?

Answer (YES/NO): NO